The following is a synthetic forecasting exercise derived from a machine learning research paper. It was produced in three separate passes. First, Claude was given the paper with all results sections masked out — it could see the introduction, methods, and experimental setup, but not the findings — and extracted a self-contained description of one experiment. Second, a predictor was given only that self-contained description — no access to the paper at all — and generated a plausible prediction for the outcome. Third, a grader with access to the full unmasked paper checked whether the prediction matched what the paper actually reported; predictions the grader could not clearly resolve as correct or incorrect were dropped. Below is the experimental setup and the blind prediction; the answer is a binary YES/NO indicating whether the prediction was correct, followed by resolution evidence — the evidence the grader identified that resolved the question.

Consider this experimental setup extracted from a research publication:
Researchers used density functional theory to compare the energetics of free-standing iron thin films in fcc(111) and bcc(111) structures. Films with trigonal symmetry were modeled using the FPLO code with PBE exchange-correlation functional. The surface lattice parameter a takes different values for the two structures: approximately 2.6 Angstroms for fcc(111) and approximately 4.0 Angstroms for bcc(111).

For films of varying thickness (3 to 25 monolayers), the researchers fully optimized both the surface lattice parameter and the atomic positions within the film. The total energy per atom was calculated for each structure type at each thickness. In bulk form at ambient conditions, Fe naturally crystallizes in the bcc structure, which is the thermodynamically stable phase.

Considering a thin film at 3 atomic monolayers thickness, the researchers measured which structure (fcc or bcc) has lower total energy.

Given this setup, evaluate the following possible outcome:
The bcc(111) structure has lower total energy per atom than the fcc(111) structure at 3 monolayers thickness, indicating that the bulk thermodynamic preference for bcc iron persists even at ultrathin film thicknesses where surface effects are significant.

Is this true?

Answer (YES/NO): NO